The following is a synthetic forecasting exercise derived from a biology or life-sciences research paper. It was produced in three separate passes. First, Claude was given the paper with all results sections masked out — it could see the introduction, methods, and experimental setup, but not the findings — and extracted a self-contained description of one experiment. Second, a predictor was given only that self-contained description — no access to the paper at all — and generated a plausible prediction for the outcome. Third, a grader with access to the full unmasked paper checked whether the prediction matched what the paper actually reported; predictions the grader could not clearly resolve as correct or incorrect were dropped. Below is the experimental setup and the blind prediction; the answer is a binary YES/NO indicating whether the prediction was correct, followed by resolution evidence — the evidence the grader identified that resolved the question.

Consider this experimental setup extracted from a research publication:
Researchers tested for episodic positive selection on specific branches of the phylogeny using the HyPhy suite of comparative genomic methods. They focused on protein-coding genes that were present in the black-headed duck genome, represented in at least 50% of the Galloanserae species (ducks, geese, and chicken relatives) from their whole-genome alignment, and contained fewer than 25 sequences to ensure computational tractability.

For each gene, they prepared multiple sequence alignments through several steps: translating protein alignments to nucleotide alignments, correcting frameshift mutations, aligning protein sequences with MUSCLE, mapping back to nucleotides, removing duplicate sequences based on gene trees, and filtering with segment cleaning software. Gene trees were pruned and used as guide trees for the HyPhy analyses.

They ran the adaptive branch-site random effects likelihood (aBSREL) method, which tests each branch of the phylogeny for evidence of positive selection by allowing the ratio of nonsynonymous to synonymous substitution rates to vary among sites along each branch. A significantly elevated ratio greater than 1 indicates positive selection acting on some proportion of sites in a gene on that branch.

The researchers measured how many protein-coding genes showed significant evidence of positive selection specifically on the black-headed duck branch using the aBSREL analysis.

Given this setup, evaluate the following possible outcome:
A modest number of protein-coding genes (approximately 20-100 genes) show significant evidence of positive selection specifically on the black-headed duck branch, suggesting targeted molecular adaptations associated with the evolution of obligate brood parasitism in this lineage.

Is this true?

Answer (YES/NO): NO